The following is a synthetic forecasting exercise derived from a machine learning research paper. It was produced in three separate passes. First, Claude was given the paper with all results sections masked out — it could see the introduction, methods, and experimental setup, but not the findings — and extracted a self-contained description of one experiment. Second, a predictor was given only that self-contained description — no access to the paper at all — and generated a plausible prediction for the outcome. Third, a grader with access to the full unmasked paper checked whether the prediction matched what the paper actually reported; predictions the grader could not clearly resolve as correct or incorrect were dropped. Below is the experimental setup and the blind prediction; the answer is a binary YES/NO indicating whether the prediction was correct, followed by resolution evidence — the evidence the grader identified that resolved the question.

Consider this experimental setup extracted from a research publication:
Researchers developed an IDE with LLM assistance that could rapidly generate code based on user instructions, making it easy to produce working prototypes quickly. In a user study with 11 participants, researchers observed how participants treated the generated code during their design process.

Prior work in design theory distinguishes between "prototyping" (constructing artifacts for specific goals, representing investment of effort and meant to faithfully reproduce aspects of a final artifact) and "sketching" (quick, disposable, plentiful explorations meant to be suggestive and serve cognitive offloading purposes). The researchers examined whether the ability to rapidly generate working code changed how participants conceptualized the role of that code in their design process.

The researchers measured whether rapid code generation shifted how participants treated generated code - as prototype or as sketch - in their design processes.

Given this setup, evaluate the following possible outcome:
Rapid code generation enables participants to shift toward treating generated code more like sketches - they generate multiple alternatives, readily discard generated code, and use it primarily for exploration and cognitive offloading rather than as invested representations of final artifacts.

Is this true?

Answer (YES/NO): YES